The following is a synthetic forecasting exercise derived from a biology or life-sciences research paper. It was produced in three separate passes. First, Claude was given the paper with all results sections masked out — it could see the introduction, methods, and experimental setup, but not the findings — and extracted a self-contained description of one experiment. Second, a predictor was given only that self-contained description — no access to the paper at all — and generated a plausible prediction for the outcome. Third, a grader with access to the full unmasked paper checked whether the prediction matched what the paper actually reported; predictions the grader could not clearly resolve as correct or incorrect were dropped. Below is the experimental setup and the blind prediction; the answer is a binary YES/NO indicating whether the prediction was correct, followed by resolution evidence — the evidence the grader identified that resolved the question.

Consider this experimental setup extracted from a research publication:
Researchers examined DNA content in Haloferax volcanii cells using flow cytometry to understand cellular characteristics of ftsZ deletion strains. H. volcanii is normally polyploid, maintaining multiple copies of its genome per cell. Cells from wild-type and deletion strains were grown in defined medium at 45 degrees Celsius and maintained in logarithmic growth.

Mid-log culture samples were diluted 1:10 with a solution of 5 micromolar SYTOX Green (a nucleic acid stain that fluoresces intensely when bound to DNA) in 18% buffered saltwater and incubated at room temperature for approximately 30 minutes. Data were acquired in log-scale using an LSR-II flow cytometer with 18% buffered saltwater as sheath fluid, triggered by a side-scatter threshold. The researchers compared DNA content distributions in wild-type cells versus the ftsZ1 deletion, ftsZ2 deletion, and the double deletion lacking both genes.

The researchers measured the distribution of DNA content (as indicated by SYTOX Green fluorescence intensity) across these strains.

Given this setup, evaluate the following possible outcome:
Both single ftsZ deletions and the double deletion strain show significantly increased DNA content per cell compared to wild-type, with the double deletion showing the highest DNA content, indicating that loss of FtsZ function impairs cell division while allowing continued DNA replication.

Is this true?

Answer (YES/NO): NO